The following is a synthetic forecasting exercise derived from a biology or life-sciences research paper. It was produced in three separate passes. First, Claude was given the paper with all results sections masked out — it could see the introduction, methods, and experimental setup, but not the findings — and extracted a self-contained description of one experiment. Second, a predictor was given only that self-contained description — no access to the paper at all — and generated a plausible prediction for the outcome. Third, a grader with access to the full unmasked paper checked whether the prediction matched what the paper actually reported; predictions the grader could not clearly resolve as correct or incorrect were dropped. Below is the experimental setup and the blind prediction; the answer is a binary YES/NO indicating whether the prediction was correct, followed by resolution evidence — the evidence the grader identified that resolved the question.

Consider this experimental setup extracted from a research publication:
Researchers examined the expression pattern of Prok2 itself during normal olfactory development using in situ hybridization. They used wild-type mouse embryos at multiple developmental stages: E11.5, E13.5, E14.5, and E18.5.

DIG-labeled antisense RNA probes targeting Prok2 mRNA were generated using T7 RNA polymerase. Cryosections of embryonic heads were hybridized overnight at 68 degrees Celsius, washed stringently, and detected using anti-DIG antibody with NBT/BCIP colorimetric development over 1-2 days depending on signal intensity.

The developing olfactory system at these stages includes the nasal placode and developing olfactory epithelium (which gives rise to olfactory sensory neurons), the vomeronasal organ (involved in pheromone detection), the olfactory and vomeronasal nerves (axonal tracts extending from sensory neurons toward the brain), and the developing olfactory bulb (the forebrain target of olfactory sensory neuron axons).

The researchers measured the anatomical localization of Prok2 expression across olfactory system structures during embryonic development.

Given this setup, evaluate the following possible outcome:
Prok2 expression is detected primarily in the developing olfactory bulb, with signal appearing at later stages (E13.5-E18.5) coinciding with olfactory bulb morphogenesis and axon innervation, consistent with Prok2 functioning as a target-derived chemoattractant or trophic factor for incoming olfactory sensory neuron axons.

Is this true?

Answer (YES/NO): NO